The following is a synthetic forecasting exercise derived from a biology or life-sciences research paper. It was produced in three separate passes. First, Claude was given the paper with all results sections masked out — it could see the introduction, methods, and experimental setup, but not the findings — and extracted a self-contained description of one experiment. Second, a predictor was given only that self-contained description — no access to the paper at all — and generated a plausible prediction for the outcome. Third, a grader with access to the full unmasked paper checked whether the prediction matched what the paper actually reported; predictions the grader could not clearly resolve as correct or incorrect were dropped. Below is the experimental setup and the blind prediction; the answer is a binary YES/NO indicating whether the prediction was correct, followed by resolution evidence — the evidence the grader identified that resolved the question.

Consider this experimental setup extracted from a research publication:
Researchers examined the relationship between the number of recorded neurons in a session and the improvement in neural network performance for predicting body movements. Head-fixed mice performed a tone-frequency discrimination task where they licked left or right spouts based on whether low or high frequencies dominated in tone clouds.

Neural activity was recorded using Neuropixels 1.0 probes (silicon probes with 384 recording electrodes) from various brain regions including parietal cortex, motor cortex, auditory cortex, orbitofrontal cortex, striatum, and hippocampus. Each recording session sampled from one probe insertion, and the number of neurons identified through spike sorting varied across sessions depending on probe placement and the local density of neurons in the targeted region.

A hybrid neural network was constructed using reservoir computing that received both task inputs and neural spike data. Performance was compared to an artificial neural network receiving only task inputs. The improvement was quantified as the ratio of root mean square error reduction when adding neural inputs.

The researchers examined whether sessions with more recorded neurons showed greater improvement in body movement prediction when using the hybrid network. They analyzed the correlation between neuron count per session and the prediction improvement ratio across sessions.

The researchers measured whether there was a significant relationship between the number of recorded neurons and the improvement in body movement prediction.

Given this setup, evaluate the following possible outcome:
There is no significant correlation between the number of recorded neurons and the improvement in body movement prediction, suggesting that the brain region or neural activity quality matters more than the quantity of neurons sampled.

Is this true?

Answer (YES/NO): NO